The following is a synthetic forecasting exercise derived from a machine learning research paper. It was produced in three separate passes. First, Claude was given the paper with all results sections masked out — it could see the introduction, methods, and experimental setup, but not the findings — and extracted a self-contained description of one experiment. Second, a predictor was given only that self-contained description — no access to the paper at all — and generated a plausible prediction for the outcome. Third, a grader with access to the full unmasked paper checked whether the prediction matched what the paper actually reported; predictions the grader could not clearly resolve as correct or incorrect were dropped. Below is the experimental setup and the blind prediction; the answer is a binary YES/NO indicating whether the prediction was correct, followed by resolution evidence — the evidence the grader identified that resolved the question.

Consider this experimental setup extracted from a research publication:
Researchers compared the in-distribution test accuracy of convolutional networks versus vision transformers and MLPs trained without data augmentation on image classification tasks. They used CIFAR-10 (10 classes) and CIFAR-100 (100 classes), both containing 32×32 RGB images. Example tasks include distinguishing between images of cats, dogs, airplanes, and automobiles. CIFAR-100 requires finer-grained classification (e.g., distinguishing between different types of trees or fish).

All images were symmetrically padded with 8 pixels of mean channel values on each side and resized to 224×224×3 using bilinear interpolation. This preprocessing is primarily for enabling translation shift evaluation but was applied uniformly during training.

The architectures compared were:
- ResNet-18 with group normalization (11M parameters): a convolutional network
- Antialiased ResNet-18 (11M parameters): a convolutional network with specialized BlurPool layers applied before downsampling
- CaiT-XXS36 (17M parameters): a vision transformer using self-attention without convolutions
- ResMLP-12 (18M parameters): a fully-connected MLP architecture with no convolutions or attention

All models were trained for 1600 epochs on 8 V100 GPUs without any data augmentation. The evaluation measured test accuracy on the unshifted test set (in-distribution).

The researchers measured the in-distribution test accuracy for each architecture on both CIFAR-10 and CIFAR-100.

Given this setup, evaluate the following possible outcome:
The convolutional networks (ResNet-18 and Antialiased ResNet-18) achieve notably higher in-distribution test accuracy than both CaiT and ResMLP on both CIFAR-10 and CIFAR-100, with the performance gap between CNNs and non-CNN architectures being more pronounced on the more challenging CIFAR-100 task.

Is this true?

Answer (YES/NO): YES